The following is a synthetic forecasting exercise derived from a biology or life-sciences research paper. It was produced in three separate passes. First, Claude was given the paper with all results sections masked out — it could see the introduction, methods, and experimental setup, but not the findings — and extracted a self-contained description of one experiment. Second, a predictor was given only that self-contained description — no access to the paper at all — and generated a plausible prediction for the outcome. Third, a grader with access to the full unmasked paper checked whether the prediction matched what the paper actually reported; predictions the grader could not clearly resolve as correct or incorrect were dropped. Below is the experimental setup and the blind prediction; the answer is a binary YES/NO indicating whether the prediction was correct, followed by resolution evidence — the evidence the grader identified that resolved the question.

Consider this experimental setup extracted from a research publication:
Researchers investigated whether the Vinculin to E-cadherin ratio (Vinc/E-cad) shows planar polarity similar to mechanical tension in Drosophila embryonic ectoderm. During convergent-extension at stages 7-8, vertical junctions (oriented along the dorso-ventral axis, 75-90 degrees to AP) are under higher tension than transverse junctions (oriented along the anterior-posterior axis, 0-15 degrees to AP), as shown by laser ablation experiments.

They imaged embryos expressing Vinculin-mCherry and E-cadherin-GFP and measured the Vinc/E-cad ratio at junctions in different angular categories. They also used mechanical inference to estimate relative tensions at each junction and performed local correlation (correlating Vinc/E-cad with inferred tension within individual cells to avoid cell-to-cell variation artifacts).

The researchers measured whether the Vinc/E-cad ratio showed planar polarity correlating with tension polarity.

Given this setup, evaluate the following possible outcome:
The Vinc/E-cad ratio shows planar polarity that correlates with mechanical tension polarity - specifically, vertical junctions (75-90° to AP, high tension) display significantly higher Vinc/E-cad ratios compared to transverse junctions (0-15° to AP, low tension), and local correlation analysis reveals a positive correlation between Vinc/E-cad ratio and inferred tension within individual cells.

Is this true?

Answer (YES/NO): YES